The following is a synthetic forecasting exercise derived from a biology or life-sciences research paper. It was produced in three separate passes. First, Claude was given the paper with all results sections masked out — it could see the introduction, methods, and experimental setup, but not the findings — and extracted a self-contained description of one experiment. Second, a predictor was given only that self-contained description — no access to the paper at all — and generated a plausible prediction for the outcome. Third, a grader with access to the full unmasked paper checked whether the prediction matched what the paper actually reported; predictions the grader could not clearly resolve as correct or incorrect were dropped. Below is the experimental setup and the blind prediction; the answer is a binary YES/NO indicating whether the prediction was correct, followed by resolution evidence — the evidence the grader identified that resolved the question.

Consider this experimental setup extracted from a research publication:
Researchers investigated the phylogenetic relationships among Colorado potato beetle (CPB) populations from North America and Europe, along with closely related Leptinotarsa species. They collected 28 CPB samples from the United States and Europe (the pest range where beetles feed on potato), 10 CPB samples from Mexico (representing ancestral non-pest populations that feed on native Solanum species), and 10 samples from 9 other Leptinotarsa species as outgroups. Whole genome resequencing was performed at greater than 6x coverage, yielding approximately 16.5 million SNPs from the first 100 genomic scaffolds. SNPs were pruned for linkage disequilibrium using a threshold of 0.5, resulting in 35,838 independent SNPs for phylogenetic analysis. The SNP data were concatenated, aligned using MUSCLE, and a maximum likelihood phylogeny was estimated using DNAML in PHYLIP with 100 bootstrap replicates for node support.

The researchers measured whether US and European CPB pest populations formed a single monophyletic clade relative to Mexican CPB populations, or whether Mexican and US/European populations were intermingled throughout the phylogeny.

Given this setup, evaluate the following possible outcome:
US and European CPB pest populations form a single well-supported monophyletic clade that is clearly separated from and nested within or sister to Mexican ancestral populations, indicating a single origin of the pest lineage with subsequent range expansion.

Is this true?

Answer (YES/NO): YES